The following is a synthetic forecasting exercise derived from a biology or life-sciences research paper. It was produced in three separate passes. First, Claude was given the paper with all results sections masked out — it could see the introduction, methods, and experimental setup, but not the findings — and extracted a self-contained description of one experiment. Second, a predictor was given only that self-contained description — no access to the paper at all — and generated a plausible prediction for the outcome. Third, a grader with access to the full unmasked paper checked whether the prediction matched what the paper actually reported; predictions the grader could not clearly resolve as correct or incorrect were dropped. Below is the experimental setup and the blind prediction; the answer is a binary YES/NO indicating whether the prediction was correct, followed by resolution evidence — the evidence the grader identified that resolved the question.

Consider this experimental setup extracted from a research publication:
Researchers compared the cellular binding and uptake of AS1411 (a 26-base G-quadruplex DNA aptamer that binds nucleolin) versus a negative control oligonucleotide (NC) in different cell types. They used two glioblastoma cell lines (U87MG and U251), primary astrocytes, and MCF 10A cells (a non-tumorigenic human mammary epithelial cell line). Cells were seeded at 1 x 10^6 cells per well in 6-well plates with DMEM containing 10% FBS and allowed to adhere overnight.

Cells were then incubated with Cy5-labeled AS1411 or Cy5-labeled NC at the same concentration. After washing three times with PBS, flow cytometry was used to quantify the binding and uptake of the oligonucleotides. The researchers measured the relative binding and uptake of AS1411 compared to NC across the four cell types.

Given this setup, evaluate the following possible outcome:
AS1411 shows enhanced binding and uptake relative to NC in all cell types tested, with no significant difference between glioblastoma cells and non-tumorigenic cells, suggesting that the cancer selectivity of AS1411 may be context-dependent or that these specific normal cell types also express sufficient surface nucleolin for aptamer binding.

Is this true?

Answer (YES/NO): NO